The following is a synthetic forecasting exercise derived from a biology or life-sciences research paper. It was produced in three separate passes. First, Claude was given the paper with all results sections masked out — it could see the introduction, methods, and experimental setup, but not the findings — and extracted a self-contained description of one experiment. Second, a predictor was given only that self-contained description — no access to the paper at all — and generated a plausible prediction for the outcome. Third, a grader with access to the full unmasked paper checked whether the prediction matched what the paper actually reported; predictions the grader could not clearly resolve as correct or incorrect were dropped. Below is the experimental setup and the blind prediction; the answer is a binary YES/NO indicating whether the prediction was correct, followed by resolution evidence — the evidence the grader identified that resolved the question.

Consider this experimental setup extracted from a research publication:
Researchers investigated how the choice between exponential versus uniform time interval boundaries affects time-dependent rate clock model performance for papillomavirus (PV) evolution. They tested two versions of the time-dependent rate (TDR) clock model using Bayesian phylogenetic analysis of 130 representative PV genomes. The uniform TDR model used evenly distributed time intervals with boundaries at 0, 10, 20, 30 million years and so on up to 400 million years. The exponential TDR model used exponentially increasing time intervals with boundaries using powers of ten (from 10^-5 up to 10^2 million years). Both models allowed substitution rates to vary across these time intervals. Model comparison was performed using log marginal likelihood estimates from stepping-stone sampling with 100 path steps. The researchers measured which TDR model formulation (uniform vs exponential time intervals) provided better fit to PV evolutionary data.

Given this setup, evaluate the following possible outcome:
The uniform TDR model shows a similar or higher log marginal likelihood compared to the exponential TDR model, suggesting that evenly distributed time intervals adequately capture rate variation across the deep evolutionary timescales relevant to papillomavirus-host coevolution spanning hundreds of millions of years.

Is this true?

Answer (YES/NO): NO